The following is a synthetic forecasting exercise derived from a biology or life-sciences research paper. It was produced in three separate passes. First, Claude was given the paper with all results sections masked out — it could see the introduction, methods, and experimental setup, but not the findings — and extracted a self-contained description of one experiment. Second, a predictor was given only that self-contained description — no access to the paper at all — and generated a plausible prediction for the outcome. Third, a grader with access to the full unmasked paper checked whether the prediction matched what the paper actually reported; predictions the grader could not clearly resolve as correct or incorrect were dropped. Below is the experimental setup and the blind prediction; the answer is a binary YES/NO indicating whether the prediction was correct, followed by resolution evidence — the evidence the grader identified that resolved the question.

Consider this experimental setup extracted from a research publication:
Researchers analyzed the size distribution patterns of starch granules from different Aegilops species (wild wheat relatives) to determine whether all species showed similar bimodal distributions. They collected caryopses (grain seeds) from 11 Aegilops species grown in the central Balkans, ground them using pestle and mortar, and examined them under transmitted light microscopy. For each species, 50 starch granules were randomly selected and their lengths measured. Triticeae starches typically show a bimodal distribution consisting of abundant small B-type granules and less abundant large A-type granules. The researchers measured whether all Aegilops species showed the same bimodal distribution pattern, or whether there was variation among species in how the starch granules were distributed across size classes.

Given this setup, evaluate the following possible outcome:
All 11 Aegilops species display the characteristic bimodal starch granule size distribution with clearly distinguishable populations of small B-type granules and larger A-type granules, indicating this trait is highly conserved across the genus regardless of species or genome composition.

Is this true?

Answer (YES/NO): NO